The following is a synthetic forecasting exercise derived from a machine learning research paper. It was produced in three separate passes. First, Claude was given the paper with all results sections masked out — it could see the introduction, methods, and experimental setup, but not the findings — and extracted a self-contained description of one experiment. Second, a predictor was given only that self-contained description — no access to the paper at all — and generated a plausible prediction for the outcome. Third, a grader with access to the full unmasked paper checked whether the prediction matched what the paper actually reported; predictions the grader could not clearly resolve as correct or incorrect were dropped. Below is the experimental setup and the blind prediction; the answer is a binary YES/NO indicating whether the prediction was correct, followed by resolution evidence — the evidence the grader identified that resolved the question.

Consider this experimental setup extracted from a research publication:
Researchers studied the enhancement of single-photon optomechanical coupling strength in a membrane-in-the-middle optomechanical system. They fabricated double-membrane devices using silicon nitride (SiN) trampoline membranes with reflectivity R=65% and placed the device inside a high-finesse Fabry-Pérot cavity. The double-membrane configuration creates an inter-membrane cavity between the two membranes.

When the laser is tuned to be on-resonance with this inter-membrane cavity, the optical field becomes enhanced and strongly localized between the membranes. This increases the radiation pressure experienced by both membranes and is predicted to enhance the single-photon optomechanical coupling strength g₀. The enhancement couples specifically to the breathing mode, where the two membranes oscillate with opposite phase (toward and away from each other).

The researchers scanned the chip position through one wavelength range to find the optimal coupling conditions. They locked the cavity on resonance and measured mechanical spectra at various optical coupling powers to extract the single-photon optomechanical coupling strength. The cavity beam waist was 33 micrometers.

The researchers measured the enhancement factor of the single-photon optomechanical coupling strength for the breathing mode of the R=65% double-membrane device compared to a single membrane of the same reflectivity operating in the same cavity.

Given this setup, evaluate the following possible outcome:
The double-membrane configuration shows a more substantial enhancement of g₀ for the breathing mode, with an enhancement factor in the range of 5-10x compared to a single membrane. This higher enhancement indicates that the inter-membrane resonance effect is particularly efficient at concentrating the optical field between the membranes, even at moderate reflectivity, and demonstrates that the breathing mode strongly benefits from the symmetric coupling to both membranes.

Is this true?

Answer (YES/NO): NO